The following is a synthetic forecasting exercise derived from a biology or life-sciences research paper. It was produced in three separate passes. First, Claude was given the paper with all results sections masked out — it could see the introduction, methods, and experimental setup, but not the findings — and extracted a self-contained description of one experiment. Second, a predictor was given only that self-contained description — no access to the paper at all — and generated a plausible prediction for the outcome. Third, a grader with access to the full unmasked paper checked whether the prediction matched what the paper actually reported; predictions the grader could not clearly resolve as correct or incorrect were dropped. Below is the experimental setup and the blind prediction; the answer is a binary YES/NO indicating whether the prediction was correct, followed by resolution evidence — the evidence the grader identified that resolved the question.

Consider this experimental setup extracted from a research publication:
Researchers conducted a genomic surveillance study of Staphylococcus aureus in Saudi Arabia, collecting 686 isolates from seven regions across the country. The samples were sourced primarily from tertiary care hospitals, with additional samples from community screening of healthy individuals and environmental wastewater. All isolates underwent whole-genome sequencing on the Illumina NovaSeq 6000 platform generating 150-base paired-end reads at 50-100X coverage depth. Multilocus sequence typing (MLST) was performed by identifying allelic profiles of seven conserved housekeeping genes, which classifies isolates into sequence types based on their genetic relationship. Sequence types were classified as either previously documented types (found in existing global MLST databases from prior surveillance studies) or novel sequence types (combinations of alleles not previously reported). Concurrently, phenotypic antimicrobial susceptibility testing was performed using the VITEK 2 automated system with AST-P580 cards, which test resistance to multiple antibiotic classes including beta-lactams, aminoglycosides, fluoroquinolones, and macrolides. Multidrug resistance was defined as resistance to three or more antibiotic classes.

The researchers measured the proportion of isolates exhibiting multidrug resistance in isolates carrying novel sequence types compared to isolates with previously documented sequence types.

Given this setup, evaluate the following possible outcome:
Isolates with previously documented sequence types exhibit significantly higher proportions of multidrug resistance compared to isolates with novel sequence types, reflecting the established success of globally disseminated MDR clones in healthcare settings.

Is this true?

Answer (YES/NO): NO